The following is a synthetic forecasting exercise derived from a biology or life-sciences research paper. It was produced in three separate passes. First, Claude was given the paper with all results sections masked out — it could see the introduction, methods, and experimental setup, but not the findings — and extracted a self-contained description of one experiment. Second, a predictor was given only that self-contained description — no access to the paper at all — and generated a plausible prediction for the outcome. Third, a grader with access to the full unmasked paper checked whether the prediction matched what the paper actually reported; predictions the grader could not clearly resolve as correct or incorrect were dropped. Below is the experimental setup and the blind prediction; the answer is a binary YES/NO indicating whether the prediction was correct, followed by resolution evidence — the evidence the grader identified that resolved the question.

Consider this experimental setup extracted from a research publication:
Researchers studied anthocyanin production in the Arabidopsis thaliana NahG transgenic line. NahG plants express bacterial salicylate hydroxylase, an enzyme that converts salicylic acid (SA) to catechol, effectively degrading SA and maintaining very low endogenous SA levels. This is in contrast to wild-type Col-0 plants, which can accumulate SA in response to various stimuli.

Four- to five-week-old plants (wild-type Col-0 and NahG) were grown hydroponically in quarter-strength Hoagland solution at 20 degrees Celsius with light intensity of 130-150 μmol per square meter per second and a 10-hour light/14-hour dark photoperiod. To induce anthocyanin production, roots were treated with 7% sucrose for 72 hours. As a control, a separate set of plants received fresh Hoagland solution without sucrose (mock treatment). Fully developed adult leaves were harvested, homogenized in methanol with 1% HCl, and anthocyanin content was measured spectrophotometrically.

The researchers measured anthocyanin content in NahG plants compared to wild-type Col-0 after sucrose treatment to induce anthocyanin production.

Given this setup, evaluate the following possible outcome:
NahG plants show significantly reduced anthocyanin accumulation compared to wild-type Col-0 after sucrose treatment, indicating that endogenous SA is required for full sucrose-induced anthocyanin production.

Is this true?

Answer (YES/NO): NO